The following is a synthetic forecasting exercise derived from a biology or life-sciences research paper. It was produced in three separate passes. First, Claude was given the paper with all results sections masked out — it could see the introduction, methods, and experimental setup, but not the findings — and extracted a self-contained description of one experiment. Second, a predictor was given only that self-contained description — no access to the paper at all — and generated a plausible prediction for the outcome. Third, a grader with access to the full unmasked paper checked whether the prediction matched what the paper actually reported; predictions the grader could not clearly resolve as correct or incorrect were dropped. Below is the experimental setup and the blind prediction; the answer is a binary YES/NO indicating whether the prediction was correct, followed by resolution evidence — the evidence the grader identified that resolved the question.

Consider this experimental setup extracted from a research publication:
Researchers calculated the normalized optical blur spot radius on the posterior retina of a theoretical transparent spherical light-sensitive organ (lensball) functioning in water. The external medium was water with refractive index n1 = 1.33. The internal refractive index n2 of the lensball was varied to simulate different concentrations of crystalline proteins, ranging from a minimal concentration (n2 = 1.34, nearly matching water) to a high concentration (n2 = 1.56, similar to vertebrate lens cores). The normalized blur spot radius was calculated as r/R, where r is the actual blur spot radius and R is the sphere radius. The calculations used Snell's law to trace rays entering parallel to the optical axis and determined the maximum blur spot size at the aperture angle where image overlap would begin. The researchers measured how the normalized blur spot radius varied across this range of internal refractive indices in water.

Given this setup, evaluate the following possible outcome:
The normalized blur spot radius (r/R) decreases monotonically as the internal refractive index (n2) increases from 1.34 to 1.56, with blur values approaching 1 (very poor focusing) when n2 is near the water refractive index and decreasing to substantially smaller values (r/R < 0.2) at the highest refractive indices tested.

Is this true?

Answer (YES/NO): NO